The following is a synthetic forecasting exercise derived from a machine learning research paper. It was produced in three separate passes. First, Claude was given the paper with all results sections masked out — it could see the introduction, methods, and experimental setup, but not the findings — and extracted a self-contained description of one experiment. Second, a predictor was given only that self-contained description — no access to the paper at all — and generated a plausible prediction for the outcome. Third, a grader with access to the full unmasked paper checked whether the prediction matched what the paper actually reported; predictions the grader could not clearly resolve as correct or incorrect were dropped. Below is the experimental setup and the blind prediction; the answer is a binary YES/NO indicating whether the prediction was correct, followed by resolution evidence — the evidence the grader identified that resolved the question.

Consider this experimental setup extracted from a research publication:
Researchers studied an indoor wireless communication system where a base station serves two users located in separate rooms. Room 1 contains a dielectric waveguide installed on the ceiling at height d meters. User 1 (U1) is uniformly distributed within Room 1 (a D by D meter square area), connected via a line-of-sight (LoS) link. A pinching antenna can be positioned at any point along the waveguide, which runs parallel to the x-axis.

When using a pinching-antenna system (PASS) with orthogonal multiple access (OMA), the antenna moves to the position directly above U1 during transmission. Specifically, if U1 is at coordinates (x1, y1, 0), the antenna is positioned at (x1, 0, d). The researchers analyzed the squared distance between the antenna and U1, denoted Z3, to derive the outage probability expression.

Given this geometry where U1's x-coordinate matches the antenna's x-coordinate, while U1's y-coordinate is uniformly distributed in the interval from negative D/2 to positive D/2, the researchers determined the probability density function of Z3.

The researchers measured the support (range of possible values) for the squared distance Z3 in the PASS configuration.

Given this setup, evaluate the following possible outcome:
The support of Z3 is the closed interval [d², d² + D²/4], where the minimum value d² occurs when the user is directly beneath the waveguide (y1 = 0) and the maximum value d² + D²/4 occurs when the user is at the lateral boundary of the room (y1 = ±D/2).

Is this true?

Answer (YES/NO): YES